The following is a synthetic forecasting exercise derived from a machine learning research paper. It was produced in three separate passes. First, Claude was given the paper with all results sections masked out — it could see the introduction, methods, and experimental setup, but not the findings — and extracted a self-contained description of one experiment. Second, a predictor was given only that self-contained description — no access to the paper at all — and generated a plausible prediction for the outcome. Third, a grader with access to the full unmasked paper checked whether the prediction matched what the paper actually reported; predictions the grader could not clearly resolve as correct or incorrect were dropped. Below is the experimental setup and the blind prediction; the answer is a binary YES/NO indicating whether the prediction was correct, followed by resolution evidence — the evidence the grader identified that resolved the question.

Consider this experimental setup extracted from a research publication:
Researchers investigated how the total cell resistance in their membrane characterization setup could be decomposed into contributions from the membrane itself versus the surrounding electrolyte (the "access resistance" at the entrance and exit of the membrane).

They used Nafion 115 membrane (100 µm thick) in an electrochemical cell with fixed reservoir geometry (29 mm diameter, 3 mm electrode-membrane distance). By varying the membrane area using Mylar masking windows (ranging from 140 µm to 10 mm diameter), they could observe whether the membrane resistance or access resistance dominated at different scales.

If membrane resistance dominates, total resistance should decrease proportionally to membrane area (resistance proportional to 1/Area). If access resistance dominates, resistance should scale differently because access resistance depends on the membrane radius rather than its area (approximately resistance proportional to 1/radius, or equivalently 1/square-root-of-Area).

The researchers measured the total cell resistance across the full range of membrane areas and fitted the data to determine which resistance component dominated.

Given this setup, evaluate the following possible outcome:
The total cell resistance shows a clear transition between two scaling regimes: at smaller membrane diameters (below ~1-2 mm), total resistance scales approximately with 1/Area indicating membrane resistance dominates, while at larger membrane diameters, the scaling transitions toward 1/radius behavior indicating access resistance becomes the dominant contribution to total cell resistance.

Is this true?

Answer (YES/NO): NO